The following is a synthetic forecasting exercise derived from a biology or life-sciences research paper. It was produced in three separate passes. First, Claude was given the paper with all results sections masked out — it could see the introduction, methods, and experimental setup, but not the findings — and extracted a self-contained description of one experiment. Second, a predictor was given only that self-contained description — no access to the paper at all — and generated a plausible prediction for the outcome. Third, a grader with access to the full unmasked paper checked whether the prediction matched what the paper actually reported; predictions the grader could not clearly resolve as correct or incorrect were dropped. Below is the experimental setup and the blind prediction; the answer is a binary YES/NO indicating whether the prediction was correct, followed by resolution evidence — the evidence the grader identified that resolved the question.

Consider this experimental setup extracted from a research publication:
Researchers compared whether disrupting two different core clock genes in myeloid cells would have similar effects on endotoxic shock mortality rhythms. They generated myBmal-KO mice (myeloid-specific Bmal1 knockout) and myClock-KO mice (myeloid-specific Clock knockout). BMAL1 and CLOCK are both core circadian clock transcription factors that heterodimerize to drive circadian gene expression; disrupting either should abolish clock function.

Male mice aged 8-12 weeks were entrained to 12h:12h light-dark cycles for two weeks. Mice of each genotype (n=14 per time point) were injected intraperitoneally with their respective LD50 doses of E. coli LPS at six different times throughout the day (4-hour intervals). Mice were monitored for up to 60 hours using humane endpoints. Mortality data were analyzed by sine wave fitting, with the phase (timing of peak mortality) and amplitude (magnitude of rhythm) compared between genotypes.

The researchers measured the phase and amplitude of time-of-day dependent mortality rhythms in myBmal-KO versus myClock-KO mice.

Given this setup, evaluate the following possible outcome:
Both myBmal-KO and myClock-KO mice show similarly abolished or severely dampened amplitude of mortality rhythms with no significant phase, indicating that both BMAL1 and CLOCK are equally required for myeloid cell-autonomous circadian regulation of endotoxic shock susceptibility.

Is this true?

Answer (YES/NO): NO